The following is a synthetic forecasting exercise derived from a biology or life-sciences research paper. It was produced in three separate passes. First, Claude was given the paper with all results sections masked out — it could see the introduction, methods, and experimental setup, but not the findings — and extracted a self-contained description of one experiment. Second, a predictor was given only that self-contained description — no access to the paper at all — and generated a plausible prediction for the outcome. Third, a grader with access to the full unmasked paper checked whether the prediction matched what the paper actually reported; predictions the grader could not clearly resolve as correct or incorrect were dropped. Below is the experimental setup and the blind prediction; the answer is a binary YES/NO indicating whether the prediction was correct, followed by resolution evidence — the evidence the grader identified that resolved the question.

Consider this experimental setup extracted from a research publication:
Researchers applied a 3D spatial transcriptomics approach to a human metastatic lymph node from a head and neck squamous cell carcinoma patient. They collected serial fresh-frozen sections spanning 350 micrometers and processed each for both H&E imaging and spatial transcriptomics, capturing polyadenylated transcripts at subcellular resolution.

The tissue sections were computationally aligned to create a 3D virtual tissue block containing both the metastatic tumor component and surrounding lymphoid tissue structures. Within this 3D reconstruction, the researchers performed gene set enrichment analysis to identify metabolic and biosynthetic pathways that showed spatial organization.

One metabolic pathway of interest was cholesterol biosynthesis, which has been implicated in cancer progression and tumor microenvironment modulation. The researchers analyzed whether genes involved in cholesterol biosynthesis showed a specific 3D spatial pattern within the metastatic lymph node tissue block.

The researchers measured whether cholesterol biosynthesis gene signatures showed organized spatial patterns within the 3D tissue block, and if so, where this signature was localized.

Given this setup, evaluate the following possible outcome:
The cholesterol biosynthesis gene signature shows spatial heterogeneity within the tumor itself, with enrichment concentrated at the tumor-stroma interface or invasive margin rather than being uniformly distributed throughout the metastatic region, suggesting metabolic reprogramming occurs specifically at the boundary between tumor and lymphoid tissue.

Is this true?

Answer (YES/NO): YES